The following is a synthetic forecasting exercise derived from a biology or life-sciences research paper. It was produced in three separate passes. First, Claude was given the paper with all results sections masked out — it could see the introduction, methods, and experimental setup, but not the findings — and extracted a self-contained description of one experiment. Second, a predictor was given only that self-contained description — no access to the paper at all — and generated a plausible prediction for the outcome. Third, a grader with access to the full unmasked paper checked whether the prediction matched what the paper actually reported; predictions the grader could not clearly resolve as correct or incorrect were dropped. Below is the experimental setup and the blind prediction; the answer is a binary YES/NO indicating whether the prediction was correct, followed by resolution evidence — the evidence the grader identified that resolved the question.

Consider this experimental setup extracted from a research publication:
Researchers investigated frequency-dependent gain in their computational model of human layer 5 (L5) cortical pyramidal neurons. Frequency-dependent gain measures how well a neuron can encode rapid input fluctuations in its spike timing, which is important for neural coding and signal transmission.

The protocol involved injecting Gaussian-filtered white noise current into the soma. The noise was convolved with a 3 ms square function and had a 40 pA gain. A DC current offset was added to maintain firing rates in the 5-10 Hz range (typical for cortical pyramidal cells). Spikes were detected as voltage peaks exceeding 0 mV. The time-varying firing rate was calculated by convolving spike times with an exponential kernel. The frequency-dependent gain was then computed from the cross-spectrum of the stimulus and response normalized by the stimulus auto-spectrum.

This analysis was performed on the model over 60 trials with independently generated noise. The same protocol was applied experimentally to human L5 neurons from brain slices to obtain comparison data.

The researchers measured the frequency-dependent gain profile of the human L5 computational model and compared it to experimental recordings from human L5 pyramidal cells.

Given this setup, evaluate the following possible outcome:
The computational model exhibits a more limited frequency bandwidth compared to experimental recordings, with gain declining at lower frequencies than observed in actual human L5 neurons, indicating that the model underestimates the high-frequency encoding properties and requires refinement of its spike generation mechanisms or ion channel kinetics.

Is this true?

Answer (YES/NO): NO